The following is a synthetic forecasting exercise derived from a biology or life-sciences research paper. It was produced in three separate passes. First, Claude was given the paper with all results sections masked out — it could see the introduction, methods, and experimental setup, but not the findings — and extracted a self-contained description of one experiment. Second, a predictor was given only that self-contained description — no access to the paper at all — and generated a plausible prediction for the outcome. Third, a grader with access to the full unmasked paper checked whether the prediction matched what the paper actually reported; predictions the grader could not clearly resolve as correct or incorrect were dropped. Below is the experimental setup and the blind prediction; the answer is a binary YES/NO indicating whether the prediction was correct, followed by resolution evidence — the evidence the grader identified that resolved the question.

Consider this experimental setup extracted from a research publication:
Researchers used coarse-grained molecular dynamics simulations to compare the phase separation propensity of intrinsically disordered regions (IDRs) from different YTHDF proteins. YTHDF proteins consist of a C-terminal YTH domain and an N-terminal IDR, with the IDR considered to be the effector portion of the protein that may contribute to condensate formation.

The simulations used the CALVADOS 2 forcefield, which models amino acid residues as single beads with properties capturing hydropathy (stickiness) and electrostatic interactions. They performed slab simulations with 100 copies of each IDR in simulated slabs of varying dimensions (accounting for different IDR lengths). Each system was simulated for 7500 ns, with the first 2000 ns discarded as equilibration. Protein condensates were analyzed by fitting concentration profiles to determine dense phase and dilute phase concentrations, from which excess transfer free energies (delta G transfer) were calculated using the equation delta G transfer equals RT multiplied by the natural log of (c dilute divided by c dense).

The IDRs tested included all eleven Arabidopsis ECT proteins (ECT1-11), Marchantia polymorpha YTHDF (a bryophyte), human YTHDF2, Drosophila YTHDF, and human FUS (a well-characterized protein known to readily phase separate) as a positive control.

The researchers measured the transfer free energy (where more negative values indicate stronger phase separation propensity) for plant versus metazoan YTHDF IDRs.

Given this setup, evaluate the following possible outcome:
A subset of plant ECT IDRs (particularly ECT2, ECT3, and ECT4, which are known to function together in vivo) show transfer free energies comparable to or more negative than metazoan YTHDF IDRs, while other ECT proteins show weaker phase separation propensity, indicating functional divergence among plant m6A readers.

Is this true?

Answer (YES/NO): NO